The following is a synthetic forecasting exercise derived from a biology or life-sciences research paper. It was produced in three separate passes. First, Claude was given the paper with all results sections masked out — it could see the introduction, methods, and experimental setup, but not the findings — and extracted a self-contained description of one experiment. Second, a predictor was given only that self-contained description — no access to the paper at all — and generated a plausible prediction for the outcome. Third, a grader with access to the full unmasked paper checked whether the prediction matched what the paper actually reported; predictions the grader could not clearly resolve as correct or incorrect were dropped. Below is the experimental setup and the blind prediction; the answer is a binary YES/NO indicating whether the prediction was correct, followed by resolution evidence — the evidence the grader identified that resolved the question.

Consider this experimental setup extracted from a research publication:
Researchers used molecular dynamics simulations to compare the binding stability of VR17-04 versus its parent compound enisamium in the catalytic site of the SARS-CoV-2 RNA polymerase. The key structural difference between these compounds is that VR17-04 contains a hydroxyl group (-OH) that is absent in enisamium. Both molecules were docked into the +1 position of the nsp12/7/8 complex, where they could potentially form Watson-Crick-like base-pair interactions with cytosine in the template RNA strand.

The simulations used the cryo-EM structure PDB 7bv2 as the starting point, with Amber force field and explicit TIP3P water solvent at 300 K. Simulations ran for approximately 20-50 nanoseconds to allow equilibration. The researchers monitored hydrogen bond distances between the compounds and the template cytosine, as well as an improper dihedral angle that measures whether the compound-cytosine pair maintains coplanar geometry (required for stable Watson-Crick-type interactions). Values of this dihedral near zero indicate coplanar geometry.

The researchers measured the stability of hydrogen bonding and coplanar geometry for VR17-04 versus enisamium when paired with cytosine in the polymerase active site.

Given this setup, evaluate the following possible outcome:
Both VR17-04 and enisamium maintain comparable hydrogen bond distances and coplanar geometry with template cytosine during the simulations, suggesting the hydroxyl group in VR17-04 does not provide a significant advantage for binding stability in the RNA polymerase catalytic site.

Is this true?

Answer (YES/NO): NO